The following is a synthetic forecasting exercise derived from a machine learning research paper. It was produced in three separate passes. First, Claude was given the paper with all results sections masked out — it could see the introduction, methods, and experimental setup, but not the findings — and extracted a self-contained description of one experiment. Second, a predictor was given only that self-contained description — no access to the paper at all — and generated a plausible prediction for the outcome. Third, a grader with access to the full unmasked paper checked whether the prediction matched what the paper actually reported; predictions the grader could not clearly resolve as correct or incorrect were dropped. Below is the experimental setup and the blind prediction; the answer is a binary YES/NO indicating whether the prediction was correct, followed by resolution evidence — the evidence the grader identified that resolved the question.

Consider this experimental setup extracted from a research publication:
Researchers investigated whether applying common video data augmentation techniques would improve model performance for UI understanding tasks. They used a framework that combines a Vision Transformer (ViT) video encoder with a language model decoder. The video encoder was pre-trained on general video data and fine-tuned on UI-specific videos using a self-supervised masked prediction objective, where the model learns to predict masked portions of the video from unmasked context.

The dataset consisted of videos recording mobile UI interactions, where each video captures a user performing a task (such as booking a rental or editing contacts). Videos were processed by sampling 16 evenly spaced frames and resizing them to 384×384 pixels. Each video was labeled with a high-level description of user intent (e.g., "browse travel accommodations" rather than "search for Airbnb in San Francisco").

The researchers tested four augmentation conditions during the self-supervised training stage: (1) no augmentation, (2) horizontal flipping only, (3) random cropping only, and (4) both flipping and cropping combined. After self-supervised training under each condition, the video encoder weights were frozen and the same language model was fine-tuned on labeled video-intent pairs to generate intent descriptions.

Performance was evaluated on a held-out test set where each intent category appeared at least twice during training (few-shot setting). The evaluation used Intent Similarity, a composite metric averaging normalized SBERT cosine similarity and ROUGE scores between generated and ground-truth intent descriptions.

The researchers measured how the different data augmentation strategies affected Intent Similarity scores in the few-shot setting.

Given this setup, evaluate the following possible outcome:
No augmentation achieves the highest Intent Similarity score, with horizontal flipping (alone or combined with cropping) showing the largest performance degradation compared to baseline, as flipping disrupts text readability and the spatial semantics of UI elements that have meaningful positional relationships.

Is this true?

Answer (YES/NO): NO